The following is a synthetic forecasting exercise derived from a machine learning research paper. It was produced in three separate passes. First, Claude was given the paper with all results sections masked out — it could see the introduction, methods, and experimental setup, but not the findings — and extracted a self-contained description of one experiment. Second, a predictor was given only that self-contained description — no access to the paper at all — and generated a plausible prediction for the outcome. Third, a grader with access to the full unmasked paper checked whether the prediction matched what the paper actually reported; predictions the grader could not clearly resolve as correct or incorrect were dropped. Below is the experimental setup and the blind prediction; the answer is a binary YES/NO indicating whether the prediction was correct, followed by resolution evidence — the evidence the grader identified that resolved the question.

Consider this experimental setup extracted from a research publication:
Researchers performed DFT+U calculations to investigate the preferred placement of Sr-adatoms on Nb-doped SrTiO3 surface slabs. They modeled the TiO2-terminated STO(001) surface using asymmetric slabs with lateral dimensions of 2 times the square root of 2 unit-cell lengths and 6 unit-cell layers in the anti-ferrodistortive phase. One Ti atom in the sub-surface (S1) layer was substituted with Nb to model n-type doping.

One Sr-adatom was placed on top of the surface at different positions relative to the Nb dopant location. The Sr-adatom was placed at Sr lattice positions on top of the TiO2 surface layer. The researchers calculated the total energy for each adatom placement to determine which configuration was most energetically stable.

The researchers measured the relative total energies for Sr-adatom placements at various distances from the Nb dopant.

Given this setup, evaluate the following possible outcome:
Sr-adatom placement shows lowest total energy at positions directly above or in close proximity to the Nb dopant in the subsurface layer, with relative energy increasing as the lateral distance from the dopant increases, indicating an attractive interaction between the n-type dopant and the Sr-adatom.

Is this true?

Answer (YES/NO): NO